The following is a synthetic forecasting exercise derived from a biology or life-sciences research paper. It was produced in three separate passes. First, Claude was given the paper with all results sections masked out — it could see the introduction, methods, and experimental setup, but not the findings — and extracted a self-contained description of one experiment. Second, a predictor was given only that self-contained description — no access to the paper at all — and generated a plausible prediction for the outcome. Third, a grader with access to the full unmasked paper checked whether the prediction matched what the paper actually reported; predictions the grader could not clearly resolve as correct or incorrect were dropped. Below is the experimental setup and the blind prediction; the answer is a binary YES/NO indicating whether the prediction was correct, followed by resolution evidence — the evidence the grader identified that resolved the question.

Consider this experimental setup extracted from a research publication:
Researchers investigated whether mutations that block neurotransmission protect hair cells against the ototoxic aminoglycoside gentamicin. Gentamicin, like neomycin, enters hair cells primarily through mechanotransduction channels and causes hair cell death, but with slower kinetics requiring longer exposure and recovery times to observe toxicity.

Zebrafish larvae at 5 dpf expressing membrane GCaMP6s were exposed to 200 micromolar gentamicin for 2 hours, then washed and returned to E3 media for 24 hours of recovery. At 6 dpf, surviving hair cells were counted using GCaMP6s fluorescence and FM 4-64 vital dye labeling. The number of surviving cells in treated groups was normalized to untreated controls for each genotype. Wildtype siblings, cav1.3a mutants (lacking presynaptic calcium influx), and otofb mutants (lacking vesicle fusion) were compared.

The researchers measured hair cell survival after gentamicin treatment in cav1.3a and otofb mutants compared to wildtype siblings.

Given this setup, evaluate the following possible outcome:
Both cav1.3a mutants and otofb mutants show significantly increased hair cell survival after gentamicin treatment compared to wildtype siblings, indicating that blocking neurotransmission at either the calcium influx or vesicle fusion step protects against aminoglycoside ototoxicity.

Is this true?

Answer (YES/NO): YES